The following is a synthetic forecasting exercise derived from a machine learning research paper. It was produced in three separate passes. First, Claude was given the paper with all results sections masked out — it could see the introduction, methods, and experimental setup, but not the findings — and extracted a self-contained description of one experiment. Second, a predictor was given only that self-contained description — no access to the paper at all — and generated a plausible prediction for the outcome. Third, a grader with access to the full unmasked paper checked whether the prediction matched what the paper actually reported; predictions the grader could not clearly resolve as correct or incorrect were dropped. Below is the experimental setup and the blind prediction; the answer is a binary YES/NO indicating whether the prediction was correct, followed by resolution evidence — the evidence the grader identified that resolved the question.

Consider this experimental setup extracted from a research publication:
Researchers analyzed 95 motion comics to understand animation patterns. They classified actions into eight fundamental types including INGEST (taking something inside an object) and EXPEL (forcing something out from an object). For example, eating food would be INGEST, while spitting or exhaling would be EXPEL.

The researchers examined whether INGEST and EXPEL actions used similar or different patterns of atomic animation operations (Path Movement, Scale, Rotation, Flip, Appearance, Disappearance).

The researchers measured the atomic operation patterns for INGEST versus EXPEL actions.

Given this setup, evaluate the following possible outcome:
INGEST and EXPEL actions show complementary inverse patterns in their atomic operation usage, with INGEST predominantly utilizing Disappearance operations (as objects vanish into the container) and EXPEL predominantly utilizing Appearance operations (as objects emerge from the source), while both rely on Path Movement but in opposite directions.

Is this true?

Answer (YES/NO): YES